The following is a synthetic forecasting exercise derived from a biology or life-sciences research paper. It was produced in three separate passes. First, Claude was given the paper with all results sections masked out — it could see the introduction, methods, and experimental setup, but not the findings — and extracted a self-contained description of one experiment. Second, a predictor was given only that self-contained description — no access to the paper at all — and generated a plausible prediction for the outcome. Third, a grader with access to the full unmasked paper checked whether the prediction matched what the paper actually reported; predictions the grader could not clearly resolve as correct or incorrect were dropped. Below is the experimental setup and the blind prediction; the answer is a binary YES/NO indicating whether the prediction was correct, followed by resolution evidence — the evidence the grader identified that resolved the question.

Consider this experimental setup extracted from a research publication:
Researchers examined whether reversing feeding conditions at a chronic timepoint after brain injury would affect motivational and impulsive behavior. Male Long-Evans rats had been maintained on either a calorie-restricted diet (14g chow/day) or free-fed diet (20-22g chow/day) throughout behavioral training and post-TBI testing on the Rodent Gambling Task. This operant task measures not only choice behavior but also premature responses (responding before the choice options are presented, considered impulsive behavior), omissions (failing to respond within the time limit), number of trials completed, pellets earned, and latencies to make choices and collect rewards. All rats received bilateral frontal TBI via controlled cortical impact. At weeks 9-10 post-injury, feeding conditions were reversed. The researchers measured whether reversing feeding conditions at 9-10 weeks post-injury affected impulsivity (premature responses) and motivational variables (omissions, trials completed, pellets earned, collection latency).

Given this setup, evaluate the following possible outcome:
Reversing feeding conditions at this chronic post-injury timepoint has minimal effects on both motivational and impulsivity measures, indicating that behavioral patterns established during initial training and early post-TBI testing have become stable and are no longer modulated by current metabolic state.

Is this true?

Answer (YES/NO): NO